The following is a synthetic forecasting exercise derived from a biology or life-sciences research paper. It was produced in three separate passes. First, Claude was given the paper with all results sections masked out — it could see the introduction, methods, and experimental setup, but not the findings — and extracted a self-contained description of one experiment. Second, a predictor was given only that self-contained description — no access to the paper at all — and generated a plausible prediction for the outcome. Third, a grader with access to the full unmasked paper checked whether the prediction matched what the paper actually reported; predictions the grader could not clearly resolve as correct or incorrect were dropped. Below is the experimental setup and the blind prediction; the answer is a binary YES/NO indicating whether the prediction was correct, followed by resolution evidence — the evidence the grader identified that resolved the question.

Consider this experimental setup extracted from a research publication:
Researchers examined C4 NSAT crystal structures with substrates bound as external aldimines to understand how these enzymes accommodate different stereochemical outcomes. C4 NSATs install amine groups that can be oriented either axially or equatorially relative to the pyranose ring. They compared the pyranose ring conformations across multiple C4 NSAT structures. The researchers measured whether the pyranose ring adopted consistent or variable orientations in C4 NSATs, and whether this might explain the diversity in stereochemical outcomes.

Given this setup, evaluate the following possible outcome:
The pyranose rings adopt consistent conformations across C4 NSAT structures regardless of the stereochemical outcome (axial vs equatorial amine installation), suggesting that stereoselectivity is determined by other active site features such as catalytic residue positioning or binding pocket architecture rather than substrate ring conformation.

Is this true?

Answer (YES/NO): NO